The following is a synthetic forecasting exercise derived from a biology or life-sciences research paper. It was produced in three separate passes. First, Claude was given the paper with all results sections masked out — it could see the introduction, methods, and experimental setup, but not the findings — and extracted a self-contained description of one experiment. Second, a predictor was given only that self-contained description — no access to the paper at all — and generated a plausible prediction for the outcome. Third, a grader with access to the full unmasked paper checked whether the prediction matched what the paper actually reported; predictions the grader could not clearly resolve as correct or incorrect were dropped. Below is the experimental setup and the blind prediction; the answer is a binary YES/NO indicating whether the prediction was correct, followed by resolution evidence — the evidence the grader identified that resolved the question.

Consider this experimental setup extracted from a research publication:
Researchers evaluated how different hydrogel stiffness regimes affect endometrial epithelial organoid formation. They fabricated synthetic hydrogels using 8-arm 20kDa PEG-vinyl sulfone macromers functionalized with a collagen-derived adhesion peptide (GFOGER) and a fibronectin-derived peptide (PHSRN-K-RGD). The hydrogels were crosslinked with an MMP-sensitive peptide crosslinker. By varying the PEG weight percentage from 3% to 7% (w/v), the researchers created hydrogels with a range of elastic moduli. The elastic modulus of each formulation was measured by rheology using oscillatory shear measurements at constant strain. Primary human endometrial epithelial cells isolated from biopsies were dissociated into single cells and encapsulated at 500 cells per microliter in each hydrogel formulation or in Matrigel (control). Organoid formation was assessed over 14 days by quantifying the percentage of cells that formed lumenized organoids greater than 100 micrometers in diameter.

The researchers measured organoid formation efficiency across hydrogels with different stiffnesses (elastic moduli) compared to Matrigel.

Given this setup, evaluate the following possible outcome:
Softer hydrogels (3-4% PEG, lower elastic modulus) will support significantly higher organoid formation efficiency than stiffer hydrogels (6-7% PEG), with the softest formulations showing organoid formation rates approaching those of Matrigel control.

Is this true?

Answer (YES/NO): NO